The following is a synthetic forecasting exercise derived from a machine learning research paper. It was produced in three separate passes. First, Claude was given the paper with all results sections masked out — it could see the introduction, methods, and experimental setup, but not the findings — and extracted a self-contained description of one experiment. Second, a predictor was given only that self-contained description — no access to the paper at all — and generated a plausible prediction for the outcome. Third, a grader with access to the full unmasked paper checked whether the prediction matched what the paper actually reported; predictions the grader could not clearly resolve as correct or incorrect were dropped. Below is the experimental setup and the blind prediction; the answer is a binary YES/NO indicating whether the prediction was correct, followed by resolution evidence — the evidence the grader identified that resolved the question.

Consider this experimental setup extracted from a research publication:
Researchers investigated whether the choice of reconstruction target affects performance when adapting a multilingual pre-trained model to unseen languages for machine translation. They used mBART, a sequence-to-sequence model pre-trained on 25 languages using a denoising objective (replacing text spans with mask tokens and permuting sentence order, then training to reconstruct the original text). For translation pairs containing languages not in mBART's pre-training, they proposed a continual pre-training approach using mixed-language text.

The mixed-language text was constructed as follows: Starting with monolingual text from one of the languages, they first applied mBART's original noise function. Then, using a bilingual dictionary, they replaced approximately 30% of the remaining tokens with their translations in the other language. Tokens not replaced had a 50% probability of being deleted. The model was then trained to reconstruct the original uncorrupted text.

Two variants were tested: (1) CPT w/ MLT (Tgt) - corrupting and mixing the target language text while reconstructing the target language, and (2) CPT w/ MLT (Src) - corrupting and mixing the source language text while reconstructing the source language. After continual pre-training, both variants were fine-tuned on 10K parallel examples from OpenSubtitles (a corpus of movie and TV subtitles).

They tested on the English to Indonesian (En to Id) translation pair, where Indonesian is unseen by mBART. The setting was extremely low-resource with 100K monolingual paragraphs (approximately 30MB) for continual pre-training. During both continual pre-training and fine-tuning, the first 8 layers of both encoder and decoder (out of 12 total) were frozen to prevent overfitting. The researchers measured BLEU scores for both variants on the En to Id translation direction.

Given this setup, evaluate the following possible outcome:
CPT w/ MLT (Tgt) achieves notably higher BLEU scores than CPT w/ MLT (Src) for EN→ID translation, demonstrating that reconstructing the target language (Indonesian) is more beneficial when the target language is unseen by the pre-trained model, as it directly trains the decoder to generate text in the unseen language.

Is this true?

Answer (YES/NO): YES